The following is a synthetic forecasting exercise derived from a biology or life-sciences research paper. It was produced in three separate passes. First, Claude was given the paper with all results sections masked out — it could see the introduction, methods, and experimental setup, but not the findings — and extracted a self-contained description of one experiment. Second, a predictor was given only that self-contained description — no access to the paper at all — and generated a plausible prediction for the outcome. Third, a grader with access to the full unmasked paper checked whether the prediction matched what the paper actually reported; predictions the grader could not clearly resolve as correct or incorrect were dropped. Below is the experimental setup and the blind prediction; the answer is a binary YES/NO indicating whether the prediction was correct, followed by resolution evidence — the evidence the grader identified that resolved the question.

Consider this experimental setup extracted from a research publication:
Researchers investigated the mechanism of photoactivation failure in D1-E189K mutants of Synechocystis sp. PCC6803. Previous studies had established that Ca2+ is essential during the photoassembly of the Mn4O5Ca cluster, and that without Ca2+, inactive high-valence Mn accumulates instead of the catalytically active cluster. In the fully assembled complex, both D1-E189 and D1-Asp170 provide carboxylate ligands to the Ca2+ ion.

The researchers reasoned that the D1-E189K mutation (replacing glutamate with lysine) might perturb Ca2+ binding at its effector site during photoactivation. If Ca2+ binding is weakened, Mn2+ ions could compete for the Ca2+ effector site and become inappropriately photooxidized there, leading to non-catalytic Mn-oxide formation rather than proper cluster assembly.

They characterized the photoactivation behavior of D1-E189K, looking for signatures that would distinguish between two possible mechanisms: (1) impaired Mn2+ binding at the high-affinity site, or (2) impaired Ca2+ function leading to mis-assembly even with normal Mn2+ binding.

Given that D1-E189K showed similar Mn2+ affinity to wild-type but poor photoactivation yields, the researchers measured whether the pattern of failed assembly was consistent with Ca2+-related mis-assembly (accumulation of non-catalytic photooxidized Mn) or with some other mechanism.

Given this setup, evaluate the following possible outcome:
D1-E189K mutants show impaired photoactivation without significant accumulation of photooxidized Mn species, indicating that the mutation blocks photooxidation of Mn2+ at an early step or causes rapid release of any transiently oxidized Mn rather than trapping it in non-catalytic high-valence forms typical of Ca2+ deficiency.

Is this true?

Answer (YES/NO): NO